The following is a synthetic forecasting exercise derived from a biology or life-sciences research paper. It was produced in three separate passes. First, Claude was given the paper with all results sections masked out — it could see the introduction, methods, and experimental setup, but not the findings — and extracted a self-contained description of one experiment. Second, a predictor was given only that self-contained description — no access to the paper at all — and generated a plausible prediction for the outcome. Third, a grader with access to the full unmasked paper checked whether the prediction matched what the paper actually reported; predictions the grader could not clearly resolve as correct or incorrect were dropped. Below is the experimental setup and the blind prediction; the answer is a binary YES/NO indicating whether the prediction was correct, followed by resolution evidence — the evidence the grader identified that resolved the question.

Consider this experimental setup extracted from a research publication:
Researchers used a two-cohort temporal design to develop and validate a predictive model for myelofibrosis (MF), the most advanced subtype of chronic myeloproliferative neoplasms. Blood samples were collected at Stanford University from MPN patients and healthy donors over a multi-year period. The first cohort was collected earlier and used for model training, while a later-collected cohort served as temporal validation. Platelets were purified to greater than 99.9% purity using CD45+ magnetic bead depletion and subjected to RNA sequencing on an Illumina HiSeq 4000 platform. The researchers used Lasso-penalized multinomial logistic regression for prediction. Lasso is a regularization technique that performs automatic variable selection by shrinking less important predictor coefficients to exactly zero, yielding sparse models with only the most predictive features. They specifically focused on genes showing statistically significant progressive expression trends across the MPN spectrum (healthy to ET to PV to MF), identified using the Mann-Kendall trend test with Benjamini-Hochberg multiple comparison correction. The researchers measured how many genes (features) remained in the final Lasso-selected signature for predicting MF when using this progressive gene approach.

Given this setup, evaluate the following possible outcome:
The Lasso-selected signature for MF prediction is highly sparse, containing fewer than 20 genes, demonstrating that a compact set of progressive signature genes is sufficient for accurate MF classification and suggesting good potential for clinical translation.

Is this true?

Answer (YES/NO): YES